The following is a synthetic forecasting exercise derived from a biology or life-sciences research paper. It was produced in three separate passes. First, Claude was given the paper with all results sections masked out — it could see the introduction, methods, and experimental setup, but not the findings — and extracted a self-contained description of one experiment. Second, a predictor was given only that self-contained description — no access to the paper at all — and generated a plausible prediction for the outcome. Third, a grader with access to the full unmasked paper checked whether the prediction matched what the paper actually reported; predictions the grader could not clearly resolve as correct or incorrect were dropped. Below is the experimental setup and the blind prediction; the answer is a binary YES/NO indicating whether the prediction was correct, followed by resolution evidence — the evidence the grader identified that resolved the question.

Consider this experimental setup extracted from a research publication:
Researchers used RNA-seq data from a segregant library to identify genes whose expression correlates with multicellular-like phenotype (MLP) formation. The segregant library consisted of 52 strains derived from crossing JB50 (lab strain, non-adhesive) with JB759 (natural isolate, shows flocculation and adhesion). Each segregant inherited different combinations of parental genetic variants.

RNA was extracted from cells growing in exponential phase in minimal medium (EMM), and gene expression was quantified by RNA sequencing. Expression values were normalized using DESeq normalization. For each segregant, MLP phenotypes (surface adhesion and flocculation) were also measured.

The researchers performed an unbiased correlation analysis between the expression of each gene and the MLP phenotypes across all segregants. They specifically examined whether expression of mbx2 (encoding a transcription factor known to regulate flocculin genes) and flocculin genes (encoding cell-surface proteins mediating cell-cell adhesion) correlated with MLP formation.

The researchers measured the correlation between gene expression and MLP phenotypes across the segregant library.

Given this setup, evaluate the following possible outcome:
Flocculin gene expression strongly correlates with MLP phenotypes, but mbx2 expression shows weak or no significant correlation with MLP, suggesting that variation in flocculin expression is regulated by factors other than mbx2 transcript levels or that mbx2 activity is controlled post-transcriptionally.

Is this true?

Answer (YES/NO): NO